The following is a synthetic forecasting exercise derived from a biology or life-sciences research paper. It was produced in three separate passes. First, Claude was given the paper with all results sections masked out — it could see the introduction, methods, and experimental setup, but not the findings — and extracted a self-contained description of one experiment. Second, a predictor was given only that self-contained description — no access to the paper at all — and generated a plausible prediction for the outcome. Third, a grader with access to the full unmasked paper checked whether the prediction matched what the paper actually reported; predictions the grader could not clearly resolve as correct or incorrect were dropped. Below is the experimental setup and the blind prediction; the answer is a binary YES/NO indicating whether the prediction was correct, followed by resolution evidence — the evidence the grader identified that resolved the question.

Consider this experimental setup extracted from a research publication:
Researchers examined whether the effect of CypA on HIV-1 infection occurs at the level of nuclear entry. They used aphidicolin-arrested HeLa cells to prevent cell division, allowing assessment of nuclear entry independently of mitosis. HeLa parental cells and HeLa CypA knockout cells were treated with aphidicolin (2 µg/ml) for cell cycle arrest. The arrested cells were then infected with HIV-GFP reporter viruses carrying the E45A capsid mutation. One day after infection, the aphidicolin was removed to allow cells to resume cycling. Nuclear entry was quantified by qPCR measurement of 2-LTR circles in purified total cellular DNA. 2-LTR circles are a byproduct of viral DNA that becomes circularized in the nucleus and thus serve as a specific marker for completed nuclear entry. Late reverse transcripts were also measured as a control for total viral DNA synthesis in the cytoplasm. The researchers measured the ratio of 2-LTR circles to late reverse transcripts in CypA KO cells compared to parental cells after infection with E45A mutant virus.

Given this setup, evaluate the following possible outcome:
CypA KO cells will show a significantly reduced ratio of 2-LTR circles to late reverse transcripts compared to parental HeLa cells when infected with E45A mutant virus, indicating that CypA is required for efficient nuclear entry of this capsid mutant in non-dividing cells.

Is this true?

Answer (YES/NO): NO